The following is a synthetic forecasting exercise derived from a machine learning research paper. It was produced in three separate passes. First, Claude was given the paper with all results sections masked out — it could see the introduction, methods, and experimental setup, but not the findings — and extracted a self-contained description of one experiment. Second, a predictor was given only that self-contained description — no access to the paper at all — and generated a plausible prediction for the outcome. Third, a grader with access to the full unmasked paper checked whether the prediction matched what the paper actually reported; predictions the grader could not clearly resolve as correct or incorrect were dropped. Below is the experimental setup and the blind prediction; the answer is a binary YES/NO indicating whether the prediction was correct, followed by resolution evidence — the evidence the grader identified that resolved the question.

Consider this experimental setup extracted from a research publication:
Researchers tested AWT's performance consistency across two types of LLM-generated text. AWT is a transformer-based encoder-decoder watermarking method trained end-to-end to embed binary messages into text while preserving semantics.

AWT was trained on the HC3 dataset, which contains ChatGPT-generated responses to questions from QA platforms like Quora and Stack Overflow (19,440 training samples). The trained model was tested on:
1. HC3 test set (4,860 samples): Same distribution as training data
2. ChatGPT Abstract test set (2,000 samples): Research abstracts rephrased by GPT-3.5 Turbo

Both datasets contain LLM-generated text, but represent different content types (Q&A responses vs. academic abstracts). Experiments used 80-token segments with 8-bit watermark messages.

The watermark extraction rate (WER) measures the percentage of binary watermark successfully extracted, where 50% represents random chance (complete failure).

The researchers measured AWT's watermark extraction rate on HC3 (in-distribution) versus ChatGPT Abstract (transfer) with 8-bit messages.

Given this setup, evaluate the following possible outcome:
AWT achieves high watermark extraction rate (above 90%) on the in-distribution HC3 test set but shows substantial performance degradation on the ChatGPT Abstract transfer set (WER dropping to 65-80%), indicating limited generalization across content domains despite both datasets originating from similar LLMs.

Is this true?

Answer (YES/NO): NO